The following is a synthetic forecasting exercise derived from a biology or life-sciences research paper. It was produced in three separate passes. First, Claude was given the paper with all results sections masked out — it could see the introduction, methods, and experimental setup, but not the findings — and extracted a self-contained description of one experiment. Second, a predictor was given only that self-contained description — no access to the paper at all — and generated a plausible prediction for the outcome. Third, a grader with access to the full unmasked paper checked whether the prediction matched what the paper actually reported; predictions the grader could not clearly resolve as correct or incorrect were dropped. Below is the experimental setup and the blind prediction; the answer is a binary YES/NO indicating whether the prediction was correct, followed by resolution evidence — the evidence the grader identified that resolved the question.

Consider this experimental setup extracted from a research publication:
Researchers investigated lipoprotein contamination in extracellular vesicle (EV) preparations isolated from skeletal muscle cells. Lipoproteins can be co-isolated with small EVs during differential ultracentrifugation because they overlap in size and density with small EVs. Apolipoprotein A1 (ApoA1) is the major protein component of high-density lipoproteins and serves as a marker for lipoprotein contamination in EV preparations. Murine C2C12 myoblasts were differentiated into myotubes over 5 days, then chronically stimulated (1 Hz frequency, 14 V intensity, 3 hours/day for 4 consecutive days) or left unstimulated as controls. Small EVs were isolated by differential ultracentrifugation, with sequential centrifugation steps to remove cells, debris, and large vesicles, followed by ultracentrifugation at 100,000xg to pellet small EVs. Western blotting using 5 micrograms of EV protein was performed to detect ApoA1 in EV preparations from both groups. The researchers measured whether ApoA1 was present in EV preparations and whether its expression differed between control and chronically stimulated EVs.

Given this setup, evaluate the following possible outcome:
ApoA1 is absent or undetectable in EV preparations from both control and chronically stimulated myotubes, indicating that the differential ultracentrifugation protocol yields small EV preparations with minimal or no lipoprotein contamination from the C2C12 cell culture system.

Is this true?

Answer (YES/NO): NO